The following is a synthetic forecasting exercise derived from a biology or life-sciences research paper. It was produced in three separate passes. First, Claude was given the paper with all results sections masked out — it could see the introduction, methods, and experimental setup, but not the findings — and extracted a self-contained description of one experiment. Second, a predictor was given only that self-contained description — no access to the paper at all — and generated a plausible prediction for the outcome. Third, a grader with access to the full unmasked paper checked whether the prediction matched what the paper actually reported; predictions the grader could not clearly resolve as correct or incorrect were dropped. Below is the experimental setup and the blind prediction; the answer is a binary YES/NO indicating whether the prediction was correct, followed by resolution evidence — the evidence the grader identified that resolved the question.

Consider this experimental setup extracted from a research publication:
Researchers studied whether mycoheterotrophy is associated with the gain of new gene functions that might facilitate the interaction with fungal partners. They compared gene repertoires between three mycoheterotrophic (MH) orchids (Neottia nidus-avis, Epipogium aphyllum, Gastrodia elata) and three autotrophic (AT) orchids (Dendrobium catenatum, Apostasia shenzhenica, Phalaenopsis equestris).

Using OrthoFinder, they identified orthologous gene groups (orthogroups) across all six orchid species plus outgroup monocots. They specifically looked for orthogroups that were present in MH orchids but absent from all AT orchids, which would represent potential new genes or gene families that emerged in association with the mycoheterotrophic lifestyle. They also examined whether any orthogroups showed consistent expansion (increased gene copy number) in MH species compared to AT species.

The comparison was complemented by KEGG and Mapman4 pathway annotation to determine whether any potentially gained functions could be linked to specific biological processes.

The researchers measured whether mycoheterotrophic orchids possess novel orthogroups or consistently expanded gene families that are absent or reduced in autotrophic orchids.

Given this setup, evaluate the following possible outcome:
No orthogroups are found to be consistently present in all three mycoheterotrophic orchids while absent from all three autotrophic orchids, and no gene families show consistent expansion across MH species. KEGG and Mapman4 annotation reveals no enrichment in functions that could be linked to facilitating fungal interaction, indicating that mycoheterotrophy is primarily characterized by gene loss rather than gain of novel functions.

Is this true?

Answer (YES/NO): NO